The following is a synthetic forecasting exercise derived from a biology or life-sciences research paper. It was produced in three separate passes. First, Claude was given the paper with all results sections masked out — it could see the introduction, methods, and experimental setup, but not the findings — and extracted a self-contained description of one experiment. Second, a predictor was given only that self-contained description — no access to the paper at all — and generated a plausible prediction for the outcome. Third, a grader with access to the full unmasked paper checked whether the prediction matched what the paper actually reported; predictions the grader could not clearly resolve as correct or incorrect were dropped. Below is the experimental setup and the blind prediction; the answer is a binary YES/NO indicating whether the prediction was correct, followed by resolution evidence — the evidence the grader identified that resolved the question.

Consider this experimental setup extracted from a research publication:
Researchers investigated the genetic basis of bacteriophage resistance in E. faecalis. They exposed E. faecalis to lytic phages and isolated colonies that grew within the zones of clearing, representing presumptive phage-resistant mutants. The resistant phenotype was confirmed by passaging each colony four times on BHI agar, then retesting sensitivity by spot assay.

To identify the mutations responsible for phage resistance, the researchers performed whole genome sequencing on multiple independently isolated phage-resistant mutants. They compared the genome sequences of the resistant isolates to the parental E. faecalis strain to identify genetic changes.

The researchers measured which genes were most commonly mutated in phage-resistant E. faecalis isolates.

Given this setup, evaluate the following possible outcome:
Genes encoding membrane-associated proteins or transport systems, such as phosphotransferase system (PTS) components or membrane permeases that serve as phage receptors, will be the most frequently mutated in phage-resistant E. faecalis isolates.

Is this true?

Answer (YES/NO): NO